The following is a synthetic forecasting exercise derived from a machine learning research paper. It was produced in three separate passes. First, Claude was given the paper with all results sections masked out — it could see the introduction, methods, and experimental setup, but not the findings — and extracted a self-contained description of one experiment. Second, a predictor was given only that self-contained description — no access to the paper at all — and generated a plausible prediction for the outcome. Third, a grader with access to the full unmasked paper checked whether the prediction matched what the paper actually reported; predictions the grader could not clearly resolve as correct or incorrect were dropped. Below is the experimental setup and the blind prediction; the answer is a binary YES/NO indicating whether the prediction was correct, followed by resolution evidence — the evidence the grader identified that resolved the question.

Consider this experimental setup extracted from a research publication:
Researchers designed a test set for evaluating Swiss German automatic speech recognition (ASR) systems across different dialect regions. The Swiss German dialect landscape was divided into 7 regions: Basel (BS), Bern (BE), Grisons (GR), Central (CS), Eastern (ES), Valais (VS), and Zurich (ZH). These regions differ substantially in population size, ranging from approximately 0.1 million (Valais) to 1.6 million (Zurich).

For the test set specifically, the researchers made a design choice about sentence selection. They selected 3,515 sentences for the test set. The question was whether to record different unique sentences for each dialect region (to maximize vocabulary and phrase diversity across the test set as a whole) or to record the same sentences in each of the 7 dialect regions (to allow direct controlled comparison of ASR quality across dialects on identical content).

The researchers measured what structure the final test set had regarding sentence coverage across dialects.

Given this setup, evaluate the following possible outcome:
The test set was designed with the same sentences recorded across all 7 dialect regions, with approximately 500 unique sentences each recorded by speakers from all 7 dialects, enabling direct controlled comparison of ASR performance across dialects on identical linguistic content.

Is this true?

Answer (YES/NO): NO